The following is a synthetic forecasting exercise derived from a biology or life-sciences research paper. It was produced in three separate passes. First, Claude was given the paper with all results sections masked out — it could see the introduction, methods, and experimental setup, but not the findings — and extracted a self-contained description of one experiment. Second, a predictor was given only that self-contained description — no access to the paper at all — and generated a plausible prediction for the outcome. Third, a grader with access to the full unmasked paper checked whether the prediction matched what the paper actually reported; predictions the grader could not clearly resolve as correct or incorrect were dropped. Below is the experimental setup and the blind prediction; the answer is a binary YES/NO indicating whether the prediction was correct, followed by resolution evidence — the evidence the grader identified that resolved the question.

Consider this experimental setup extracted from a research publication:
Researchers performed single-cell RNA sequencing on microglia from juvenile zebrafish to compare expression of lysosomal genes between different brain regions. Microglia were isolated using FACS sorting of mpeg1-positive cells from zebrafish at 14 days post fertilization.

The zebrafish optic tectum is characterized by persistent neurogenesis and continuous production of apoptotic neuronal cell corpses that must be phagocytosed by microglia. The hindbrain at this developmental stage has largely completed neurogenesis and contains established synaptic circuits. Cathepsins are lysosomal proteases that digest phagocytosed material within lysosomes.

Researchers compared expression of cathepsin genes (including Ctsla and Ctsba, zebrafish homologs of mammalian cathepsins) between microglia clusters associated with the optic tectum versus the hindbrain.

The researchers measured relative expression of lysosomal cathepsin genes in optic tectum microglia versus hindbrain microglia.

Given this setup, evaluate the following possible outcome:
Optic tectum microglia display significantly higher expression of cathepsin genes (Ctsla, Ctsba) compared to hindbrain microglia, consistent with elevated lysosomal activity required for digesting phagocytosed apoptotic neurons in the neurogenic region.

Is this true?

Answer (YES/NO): YES